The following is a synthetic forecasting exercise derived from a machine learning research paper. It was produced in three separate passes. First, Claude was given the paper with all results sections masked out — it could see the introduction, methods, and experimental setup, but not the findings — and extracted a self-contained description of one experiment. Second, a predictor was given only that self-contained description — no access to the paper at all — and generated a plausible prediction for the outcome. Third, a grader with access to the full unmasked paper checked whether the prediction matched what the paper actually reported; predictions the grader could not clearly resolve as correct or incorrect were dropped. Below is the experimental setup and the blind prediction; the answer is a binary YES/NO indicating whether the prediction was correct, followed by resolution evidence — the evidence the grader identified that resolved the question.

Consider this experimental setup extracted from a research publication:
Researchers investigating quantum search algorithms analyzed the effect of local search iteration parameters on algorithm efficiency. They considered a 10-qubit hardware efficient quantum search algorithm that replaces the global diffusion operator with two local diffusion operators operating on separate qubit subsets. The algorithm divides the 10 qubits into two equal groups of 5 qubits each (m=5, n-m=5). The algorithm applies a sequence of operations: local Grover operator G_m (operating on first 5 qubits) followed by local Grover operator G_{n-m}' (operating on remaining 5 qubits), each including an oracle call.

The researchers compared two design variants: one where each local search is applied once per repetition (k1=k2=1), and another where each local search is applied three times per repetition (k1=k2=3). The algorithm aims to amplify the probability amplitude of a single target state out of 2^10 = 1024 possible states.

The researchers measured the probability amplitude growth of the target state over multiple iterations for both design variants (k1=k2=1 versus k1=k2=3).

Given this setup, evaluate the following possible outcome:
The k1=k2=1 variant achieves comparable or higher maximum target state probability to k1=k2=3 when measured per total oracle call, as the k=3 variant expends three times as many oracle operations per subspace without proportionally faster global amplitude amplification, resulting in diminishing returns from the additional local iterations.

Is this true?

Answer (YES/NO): YES